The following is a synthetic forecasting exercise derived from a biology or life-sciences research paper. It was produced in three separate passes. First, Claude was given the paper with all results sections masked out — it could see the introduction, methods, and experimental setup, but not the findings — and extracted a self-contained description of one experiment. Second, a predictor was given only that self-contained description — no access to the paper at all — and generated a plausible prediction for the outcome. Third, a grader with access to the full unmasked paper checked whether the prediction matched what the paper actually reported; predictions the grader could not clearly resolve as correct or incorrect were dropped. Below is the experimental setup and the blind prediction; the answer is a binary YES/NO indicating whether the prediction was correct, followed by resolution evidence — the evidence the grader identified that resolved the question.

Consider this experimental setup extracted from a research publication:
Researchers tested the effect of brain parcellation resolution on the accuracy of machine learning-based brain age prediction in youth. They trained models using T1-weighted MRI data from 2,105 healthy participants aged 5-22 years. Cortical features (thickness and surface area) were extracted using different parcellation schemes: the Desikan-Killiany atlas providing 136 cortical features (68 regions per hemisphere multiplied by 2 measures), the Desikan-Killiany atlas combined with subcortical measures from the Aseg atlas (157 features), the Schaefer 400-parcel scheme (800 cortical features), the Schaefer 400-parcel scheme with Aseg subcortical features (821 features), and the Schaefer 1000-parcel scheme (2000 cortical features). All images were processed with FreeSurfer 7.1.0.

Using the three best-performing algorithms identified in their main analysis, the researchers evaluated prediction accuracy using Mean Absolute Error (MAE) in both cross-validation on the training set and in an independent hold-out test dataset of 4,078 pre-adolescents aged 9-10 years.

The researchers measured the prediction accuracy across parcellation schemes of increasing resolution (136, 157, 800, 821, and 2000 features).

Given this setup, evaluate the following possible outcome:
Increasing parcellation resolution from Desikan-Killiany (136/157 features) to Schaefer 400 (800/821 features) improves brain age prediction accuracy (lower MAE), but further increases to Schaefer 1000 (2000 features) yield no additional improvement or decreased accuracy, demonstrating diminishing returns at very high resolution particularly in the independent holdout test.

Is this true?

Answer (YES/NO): NO